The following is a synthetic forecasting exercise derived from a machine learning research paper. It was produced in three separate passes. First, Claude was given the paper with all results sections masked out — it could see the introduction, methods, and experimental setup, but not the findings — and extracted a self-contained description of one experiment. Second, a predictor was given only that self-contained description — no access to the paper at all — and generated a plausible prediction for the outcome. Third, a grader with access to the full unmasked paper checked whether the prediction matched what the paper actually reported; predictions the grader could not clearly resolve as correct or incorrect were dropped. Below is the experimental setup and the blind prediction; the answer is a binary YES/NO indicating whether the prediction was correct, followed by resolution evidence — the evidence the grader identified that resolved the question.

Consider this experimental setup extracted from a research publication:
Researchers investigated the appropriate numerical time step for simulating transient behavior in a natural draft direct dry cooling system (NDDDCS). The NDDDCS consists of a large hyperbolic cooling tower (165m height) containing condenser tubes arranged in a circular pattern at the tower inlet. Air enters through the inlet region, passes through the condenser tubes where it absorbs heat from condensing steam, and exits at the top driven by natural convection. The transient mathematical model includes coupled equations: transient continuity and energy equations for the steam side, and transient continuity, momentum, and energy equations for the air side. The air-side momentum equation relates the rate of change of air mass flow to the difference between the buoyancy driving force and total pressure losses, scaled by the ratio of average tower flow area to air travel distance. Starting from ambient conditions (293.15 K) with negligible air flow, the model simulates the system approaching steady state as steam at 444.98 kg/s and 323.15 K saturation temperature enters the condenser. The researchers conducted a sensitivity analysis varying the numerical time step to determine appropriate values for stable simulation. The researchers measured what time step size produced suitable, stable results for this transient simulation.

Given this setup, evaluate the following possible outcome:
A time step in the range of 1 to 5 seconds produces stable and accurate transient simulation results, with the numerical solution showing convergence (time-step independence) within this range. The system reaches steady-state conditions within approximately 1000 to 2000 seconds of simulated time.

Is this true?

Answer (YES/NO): NO